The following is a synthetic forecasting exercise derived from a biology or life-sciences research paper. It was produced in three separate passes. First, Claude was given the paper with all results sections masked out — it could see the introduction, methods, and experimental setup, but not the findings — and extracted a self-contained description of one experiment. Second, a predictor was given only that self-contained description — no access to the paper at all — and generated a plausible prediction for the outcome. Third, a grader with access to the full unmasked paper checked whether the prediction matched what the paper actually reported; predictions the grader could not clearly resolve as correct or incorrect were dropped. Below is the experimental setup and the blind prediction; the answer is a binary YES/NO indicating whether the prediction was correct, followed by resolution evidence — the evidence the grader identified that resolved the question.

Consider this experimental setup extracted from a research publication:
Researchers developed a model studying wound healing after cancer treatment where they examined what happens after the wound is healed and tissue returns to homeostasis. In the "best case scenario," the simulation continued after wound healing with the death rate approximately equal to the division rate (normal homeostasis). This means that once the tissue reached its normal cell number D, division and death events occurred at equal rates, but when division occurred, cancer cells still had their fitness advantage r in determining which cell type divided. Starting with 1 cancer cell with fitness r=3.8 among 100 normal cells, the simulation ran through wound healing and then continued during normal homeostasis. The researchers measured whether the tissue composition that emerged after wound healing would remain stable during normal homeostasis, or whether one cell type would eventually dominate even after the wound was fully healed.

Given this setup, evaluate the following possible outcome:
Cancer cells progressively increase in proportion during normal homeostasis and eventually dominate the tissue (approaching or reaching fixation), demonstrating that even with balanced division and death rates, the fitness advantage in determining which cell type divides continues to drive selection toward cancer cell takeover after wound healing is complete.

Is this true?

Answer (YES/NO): YES